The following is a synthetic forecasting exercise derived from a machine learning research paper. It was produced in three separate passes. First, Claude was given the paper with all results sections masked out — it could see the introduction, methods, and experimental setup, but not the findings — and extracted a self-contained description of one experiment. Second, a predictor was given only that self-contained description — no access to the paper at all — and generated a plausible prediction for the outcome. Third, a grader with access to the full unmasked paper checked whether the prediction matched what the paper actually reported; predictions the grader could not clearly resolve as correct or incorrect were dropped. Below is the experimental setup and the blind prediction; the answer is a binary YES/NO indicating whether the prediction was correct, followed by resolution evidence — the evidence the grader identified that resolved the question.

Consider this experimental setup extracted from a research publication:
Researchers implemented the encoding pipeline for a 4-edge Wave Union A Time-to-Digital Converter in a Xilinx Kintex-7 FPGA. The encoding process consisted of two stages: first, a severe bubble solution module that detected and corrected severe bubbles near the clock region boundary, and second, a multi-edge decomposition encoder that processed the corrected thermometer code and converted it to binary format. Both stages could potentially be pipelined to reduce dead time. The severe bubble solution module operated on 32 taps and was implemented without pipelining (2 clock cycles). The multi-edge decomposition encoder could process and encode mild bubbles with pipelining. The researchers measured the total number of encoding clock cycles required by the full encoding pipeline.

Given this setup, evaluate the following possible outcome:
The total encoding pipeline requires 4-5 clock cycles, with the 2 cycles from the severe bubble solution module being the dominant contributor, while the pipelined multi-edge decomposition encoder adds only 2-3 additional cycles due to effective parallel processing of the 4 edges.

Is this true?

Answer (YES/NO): YES